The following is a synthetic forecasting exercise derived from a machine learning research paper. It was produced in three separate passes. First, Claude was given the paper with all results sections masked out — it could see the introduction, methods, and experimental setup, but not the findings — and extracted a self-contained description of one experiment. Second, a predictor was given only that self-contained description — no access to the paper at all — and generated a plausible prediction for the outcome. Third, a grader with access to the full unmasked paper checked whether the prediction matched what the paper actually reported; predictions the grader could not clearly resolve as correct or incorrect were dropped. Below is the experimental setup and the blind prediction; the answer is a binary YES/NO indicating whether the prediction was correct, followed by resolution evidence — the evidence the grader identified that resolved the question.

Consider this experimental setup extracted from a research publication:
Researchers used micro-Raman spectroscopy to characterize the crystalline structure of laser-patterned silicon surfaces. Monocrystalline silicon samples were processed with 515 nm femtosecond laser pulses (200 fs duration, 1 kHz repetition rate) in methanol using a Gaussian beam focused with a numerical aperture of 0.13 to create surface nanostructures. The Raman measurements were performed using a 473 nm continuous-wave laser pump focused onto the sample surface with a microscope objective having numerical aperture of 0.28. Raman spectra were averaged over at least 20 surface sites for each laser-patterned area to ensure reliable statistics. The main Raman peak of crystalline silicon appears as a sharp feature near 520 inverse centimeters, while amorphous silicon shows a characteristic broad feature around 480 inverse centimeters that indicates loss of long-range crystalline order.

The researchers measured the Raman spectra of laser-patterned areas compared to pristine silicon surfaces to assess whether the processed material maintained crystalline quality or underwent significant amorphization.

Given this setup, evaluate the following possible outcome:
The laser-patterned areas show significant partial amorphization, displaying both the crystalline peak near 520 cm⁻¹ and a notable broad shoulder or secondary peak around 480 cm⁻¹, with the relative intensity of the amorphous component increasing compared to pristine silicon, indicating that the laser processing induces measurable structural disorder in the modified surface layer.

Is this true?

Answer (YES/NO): YES